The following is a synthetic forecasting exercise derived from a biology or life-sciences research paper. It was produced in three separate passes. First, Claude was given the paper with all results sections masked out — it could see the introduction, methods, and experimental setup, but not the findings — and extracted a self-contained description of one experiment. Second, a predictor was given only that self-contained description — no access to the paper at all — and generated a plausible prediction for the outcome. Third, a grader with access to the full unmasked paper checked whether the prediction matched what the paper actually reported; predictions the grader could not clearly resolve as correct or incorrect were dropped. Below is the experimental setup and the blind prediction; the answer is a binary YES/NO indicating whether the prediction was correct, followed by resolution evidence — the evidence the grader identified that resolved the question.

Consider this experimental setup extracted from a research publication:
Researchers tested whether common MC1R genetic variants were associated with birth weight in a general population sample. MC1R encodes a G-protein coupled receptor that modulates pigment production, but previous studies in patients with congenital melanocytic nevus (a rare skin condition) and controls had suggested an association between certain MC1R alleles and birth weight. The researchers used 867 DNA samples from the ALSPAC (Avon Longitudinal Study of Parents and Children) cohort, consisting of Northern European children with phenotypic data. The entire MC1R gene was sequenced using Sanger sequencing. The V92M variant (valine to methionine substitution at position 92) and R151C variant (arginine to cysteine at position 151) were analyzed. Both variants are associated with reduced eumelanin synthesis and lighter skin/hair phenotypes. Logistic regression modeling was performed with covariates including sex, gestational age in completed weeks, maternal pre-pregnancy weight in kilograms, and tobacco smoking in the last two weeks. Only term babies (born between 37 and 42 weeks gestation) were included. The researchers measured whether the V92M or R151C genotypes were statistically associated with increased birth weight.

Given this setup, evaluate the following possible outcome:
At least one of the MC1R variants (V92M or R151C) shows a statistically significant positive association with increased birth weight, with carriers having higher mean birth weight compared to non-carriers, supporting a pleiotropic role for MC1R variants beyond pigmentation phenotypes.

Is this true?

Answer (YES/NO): YES